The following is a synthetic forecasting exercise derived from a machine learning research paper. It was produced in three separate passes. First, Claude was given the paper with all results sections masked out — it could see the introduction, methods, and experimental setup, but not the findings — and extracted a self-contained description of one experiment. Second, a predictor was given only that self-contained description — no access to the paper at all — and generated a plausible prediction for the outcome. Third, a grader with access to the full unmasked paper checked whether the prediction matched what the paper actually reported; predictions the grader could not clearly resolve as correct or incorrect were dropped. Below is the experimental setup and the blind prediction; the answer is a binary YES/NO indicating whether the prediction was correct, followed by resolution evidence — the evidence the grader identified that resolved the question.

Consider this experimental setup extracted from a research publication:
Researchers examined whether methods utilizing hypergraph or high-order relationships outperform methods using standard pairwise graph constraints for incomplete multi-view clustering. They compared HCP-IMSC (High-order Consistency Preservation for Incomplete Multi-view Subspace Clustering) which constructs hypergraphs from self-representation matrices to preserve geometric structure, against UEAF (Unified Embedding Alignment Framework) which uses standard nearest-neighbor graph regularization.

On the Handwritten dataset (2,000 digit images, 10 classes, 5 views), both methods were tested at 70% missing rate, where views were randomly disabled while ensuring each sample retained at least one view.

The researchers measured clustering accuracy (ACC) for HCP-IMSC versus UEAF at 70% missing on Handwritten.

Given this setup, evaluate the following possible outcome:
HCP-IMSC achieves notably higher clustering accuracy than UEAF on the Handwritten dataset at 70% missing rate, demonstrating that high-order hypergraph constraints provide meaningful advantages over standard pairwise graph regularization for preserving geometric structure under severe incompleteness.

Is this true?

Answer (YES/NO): YES